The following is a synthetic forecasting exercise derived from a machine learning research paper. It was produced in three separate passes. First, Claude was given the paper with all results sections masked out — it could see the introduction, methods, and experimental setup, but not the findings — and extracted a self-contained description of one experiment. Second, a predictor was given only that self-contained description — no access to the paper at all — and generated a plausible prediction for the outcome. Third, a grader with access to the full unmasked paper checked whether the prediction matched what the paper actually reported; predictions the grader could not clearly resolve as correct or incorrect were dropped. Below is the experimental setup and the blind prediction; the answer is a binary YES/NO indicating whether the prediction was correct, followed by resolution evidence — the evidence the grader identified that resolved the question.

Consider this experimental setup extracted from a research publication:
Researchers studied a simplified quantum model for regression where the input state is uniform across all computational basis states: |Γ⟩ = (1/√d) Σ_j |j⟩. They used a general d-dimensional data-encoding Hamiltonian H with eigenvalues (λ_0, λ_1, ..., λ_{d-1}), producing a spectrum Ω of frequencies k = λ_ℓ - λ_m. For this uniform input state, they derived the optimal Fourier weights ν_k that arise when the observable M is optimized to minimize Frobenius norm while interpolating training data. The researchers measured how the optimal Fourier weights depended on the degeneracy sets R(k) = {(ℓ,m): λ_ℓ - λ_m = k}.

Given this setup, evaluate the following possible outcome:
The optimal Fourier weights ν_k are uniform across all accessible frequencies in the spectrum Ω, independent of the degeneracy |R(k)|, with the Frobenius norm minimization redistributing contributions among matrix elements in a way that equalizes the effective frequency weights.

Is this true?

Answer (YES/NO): NO